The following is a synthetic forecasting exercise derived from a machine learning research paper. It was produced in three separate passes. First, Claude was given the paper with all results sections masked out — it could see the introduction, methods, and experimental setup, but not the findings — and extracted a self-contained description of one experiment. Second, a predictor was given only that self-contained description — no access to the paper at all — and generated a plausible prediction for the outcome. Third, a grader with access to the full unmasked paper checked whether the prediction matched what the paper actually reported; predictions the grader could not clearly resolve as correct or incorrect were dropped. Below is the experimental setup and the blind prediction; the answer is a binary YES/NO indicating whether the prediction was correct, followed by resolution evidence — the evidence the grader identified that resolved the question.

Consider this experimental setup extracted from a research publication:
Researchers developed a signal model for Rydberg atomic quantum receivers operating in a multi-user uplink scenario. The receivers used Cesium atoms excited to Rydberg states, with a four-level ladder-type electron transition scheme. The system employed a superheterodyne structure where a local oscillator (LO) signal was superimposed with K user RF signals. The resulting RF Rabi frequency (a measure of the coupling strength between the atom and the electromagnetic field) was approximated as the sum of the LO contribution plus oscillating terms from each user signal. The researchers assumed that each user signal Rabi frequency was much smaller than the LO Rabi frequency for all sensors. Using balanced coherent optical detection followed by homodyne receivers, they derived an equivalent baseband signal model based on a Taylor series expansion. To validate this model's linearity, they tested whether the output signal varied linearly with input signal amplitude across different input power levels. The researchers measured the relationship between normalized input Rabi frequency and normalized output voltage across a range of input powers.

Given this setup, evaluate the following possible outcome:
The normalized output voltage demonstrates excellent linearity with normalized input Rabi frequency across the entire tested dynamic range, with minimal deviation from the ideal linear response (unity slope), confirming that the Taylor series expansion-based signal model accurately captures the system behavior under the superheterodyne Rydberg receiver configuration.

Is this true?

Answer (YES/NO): NO